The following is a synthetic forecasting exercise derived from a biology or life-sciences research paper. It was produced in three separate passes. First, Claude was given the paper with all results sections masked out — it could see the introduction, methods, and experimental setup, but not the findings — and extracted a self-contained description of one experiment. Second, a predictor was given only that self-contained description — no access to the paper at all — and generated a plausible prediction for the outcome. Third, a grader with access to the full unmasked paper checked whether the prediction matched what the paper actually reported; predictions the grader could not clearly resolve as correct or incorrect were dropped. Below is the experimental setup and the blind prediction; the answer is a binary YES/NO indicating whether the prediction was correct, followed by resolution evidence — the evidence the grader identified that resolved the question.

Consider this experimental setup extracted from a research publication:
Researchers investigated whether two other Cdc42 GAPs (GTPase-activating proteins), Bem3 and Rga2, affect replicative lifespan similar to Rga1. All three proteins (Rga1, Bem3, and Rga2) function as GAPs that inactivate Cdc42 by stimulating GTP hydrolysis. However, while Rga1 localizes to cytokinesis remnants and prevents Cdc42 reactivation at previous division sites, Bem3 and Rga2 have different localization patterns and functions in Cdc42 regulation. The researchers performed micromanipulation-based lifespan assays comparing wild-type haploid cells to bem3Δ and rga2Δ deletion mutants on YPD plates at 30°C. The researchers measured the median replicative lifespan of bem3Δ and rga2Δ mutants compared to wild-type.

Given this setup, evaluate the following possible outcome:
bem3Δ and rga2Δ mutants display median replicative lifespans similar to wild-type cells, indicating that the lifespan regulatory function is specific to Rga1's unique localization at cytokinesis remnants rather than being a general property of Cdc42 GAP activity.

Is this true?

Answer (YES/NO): NO